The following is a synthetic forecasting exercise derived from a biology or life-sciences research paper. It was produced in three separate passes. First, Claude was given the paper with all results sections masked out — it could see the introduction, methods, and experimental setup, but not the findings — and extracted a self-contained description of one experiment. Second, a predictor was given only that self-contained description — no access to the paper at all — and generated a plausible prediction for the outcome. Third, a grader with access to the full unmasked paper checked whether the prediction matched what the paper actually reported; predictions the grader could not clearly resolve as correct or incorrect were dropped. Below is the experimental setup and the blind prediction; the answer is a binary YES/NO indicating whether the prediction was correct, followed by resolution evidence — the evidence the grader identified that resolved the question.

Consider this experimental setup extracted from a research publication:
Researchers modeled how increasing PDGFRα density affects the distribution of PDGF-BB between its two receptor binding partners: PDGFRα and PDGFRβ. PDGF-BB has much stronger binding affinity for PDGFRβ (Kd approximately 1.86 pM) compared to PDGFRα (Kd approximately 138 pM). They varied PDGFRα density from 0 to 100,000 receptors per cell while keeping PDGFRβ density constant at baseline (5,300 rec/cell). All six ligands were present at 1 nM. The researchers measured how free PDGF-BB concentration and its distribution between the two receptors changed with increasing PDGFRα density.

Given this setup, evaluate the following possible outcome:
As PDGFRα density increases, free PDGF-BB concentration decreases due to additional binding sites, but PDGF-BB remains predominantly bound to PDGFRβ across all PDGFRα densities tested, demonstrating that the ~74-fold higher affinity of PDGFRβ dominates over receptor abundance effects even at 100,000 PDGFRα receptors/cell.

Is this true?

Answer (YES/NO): NO